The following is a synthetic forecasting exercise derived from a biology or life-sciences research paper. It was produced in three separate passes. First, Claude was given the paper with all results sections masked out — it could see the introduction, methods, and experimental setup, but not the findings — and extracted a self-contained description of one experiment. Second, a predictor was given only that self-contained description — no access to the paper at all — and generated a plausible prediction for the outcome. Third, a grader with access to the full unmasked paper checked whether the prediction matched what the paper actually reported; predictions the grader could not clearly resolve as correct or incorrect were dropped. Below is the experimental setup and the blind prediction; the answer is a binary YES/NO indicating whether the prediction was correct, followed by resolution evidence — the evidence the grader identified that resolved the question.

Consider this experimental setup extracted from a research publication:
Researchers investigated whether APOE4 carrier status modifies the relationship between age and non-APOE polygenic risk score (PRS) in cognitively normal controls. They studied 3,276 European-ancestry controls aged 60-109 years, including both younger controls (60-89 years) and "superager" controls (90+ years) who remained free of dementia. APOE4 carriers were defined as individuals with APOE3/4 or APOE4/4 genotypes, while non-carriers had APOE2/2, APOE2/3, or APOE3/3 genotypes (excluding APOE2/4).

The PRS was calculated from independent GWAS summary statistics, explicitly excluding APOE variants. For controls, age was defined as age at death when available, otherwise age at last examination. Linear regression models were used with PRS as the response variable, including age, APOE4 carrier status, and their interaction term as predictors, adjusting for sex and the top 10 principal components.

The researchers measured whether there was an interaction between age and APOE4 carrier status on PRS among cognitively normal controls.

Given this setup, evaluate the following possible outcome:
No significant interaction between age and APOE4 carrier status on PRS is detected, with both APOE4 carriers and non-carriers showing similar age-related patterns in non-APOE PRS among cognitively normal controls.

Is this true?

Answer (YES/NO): YES